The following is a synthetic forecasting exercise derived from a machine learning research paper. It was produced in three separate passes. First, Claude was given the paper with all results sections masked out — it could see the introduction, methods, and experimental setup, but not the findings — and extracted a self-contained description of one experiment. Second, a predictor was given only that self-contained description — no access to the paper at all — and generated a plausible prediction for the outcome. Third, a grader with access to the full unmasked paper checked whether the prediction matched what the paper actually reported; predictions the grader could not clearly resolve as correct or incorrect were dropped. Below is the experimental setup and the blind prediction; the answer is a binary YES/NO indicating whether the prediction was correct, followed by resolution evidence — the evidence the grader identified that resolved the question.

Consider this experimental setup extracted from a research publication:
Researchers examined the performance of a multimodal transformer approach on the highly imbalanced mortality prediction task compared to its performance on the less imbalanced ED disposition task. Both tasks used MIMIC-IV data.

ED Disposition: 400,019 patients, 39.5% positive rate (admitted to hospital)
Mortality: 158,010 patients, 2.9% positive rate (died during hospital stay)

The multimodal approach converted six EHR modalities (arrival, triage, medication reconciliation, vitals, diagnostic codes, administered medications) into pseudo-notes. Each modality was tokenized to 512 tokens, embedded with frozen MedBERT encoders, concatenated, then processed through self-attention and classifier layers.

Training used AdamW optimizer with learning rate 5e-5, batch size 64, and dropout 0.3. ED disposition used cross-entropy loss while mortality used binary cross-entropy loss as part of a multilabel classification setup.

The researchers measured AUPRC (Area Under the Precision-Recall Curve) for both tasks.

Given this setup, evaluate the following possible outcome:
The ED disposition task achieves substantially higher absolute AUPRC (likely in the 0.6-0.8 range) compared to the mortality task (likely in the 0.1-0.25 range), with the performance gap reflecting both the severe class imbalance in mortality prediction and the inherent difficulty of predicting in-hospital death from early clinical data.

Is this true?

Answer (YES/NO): NO